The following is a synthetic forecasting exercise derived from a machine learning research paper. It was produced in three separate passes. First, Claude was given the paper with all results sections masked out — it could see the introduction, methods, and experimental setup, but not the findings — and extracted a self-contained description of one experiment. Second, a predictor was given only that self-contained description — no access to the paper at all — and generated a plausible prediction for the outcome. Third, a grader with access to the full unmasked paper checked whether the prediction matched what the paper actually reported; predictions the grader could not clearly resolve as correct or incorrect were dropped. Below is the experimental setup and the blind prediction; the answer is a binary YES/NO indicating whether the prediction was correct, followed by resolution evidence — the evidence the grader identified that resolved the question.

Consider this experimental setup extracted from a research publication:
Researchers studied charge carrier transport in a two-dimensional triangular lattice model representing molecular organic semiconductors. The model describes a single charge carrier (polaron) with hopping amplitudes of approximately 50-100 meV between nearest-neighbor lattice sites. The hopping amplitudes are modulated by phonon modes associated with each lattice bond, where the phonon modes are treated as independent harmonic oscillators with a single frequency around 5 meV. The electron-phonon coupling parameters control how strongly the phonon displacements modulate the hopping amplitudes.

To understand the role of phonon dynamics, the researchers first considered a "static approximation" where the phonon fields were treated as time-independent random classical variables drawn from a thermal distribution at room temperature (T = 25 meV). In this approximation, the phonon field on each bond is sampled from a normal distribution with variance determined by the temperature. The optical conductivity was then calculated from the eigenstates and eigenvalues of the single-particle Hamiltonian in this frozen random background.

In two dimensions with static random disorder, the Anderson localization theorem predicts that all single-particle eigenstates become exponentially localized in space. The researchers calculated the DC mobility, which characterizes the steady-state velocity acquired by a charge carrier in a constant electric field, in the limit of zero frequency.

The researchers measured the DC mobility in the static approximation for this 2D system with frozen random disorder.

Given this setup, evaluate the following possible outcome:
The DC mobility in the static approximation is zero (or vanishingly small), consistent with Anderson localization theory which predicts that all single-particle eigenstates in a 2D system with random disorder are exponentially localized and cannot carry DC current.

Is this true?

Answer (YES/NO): YES